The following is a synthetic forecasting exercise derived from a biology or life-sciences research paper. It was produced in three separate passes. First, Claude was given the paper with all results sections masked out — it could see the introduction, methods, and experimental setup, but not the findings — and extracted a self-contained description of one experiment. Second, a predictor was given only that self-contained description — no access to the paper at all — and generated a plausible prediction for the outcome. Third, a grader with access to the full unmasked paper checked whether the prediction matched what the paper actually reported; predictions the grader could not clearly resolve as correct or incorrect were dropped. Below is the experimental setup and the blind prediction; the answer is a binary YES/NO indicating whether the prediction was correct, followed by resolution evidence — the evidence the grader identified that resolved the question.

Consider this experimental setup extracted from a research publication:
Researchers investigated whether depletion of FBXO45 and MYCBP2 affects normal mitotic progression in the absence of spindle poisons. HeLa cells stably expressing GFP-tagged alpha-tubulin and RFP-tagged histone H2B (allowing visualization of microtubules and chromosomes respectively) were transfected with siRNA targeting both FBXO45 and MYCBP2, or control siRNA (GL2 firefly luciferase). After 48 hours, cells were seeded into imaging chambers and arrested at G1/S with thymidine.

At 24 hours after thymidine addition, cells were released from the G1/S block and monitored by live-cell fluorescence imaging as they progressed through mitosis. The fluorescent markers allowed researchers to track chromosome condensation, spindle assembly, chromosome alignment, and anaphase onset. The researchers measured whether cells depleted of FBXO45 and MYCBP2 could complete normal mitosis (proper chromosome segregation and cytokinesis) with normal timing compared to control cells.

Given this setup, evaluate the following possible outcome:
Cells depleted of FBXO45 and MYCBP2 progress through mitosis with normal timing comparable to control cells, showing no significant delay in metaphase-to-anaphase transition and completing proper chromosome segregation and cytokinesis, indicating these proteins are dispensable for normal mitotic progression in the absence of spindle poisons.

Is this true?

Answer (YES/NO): YES